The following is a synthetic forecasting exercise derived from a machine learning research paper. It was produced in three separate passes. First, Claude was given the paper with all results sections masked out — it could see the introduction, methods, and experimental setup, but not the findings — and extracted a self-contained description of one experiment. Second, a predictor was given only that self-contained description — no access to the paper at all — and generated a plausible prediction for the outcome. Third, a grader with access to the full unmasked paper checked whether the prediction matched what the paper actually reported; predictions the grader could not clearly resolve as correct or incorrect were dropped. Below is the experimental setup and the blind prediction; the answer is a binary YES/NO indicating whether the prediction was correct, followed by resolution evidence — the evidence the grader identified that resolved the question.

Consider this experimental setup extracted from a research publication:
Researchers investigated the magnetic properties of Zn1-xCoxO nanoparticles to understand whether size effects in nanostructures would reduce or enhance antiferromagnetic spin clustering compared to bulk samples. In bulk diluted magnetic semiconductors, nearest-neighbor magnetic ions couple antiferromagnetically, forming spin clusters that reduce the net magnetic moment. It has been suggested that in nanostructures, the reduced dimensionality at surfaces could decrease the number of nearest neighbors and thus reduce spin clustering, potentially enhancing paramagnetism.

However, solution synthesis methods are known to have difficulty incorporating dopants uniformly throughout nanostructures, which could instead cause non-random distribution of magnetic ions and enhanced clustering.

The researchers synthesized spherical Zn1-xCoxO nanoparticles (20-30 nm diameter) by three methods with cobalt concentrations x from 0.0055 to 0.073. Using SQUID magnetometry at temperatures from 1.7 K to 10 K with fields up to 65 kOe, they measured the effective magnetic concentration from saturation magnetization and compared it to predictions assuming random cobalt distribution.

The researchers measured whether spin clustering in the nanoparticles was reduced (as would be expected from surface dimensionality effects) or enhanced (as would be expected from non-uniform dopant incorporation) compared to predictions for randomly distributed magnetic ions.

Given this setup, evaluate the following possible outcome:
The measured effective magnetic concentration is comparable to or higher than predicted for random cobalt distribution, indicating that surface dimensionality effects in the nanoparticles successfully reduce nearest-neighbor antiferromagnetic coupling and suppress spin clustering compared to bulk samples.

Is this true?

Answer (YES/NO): NO